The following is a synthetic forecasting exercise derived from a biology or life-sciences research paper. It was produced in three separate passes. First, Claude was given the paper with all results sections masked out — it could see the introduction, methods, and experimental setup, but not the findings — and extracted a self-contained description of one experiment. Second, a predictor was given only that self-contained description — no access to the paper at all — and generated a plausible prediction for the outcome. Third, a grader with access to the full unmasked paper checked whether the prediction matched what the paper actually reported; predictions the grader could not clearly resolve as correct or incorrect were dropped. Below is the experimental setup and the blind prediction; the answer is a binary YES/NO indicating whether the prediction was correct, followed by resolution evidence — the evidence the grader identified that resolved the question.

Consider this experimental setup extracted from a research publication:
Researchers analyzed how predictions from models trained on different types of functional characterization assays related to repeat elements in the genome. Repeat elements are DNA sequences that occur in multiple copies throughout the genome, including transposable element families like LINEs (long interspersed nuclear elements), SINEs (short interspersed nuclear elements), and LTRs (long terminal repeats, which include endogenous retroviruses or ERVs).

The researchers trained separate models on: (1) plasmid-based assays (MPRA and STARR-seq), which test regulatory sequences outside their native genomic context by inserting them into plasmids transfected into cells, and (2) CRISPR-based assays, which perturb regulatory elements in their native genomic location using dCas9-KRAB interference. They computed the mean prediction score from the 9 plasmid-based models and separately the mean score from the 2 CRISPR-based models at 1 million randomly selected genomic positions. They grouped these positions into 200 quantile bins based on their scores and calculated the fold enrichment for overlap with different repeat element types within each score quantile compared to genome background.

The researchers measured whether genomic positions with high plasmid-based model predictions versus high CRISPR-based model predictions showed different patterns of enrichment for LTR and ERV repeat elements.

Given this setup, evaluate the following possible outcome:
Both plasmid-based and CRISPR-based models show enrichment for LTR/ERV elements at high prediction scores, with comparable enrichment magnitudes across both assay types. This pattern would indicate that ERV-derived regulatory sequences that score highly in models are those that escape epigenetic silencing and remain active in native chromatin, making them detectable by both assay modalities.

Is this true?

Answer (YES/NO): NO